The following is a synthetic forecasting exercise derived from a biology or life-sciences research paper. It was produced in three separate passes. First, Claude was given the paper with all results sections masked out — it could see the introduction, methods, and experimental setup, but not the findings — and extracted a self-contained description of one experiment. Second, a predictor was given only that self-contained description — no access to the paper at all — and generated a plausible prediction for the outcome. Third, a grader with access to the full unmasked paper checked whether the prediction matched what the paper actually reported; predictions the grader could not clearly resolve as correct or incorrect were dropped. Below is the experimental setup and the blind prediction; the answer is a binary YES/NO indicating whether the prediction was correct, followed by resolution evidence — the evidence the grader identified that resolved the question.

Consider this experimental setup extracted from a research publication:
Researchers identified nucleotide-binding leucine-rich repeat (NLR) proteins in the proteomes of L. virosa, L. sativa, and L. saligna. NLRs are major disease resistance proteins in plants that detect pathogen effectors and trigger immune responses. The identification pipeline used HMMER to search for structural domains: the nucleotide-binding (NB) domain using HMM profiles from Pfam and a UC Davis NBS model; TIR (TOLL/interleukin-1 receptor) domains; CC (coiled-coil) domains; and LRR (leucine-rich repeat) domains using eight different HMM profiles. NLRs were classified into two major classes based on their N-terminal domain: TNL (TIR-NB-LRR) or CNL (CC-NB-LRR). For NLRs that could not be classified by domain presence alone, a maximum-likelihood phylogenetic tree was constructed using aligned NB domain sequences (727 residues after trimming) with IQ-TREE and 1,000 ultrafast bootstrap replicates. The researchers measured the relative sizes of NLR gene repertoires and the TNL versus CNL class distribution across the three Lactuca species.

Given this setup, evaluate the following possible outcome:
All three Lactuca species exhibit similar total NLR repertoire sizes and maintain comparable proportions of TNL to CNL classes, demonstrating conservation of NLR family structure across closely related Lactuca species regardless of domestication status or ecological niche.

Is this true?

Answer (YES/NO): NO